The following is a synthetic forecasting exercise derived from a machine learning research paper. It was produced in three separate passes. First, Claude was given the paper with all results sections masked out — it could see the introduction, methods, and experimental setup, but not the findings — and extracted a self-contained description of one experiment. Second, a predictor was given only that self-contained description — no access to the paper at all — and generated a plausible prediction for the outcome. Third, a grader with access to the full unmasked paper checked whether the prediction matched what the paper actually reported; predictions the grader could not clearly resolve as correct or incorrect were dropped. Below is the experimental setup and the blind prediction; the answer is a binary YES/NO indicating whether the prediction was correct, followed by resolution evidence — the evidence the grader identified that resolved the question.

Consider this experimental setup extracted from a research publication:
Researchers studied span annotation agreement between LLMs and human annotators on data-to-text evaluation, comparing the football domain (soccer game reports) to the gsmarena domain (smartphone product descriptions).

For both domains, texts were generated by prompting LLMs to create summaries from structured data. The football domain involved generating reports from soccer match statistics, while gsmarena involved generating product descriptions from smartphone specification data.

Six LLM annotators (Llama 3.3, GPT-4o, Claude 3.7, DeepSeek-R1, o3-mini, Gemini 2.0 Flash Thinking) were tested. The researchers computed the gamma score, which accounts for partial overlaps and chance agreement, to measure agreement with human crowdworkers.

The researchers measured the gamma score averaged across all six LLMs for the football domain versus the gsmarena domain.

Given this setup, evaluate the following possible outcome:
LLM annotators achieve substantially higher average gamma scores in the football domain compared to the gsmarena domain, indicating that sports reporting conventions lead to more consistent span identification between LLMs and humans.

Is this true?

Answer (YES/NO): YES